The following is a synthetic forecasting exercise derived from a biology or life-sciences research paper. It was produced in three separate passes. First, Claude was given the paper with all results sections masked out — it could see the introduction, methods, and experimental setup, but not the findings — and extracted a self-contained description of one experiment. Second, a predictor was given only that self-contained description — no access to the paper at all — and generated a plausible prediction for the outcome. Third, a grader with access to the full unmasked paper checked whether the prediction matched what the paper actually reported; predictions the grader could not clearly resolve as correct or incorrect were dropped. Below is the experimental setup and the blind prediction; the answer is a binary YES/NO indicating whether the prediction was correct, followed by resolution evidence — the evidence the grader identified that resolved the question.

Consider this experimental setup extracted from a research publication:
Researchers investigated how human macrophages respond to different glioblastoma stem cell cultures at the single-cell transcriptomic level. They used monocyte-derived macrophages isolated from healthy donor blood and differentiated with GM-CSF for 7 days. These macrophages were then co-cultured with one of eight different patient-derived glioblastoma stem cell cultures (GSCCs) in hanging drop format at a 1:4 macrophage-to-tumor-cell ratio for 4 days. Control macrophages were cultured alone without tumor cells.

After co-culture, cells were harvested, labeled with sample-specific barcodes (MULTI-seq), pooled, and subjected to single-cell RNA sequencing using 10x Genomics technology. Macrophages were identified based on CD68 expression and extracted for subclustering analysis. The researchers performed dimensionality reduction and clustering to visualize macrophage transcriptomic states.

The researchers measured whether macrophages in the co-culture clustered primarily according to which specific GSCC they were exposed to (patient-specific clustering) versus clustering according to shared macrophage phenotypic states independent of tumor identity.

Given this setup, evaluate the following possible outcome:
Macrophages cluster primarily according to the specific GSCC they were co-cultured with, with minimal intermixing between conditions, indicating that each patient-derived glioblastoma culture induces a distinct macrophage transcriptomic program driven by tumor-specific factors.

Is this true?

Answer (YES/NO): NO